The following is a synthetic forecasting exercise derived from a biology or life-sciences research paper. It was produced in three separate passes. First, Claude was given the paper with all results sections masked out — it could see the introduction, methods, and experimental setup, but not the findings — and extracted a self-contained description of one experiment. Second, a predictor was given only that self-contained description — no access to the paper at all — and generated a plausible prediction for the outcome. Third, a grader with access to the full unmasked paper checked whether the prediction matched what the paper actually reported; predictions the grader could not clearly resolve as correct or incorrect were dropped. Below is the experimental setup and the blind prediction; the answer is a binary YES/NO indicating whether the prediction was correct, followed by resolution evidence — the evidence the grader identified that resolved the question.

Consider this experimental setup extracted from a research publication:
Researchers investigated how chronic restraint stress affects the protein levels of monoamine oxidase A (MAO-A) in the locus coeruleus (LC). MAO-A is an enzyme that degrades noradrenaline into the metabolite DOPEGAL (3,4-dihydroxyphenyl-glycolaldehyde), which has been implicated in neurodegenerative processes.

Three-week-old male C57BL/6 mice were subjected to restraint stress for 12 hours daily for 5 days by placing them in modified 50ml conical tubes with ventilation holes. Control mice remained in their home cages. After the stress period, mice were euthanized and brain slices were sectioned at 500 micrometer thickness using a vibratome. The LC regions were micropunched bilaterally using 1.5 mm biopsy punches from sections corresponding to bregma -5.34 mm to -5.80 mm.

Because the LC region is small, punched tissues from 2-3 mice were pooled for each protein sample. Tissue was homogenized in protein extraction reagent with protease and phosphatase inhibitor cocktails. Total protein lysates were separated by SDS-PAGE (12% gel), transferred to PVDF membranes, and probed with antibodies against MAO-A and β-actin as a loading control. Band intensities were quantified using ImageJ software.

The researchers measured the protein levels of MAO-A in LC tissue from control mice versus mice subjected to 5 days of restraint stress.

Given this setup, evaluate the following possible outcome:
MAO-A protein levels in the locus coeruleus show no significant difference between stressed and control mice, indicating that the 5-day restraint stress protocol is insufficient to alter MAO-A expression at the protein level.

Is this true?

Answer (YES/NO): NO